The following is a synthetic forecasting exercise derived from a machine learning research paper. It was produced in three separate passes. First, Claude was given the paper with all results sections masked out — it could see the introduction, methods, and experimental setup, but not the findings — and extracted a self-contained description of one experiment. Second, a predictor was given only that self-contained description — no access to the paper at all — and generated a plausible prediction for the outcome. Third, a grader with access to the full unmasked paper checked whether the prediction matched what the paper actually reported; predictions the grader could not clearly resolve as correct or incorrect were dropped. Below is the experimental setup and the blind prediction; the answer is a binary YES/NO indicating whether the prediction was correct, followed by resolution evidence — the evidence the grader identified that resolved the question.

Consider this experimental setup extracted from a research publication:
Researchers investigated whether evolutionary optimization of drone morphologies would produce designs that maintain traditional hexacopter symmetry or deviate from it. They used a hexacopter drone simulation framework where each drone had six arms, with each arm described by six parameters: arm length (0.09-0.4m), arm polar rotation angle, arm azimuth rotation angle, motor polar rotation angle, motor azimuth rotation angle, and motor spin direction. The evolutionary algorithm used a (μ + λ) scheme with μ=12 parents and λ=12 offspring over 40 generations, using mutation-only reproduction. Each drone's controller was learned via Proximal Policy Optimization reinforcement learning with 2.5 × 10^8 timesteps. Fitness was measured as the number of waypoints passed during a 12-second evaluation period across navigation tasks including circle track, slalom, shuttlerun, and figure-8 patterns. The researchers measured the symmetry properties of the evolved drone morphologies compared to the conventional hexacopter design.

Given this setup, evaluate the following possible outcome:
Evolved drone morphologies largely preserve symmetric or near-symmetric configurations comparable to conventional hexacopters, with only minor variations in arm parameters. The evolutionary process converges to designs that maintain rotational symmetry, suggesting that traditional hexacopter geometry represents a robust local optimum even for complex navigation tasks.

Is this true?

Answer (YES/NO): NO